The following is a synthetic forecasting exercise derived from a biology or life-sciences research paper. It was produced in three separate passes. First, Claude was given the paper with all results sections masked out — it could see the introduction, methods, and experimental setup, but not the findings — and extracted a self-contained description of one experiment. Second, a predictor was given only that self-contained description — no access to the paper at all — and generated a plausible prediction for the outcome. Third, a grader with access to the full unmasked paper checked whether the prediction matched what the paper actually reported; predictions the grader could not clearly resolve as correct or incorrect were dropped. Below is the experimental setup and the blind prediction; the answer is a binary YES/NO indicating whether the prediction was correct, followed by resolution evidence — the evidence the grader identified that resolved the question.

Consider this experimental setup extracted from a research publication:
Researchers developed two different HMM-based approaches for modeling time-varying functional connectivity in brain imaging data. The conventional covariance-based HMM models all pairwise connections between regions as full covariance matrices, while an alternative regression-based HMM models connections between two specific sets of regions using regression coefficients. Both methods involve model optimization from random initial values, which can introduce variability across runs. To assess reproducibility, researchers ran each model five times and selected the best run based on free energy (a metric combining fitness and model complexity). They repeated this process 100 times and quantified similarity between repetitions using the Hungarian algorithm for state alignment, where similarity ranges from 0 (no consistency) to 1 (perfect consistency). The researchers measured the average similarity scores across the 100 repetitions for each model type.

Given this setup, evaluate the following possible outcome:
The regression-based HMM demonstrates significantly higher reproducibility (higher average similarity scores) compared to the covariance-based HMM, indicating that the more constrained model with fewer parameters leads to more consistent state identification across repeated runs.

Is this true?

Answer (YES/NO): NO